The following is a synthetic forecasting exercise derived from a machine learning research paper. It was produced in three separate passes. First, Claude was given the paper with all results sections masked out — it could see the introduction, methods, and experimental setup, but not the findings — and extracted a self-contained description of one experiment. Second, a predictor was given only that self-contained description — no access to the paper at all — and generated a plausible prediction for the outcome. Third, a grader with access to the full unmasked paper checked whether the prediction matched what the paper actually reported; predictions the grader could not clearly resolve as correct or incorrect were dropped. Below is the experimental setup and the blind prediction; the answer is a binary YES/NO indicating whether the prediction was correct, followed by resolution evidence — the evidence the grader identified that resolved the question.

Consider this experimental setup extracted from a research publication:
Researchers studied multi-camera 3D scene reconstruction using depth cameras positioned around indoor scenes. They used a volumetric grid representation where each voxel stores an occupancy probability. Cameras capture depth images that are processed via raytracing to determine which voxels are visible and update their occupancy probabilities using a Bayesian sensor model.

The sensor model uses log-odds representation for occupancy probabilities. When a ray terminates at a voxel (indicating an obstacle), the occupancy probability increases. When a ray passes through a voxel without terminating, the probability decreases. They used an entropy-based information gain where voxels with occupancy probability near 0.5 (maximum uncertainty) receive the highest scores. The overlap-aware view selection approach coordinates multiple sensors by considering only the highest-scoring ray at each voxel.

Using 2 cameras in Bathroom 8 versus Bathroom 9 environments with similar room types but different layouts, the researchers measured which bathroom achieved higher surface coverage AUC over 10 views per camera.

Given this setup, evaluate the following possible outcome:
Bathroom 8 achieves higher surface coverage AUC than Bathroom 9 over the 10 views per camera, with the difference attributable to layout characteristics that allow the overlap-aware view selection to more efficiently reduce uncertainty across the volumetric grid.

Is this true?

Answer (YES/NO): YES